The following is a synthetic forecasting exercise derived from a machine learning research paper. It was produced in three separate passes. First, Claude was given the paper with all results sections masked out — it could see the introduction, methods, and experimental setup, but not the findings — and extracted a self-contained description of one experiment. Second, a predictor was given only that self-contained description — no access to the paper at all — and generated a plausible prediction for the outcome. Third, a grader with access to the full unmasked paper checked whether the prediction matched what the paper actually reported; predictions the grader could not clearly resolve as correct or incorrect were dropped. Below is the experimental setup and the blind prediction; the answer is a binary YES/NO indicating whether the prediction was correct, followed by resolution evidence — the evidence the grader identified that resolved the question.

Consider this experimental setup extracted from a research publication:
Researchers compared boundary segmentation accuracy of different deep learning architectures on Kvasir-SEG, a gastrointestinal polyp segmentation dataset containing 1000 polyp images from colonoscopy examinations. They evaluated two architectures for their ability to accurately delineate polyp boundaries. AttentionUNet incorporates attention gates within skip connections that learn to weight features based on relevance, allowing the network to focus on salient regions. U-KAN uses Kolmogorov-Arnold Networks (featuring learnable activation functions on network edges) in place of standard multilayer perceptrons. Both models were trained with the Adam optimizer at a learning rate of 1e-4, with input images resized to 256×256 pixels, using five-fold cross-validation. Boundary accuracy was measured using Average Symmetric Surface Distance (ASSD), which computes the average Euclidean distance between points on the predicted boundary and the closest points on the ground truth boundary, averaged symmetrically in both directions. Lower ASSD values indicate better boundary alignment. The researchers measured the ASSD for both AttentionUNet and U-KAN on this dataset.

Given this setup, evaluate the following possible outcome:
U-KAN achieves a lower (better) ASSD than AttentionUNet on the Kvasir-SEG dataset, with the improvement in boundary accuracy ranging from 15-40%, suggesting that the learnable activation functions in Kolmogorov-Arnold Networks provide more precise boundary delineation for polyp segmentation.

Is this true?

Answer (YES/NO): NO